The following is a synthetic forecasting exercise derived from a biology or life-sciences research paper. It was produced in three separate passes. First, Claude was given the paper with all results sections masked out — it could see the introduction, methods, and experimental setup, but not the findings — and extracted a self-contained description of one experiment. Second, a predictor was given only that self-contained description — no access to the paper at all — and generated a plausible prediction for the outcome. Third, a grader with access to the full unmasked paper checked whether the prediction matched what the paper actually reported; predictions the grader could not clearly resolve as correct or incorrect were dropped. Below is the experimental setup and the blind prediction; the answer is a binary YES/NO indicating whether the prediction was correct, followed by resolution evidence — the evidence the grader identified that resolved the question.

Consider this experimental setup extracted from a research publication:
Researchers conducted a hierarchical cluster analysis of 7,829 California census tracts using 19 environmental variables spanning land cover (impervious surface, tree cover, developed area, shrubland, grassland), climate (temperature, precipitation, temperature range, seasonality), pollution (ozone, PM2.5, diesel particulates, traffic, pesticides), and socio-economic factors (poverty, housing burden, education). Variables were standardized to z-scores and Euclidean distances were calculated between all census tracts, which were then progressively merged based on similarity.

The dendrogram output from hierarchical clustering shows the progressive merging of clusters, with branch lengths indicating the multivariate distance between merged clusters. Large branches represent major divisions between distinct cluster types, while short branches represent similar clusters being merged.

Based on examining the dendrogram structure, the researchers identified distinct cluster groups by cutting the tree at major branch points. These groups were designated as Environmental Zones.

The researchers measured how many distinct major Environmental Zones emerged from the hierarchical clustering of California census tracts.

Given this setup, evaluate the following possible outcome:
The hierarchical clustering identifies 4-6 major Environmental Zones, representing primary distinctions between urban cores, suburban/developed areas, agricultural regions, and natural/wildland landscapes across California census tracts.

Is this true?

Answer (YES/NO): NO